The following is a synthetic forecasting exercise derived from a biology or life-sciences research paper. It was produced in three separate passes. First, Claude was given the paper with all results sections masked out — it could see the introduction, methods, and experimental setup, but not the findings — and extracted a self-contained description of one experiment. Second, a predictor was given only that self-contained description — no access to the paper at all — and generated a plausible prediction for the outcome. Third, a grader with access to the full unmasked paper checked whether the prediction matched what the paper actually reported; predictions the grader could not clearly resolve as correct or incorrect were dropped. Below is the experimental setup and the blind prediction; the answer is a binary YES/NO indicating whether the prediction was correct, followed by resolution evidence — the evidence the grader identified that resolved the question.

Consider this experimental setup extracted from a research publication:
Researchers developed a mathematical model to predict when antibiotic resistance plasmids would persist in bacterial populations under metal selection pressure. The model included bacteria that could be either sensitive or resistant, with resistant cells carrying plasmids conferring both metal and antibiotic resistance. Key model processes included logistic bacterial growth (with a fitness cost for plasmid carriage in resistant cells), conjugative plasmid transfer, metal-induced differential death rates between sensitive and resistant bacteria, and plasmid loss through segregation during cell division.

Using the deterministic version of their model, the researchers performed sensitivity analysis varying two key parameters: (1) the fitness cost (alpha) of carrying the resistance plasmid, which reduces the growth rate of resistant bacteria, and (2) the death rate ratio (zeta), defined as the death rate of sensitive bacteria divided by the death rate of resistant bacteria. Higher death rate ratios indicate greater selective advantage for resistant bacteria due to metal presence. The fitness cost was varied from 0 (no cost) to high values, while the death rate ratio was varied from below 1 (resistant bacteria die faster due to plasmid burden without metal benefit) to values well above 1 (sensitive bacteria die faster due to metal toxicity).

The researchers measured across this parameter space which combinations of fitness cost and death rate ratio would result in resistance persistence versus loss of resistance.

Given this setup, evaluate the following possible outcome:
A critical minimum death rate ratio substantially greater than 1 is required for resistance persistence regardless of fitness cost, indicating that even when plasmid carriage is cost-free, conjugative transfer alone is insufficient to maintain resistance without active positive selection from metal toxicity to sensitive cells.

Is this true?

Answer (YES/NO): NO